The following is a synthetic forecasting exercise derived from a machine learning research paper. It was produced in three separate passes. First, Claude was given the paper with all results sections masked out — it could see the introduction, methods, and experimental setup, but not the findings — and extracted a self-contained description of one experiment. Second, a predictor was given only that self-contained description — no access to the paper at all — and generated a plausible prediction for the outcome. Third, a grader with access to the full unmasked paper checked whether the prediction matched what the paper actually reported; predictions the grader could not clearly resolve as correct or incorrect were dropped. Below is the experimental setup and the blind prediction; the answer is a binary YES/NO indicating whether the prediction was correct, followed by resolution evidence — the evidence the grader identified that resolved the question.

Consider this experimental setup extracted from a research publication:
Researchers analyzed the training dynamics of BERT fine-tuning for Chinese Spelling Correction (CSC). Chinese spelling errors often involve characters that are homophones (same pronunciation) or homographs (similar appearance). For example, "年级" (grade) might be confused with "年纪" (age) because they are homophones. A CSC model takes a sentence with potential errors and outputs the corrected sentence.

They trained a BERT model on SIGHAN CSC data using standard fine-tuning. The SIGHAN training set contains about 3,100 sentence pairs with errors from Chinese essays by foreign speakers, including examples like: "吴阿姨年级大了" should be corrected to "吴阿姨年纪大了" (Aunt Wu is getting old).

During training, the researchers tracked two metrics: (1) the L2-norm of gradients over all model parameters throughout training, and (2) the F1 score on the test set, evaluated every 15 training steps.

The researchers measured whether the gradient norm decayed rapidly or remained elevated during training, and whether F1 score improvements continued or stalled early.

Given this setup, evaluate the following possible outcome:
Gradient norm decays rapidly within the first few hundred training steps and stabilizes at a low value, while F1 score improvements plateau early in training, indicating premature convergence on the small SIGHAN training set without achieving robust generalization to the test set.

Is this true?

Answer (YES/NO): YES